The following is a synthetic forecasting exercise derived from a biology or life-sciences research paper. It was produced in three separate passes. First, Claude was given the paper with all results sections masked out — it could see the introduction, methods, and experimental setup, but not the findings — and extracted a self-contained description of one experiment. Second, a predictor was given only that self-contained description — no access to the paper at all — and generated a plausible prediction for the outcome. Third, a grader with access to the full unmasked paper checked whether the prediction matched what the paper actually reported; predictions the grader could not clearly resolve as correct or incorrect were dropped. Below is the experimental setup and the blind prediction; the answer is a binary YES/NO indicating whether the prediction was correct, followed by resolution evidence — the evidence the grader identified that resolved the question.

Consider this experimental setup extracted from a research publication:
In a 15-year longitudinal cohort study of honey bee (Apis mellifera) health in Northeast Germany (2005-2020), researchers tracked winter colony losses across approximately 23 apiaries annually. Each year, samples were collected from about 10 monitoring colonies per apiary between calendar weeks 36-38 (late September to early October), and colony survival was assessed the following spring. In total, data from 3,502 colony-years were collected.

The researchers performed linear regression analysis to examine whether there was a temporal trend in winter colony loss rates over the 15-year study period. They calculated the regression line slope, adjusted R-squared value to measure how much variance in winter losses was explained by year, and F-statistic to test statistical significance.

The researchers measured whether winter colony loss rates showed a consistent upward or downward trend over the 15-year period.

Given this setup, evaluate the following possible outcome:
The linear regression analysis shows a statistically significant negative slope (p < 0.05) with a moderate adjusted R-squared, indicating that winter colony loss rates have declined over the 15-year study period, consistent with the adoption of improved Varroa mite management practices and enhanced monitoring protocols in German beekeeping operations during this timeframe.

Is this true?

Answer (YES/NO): NO